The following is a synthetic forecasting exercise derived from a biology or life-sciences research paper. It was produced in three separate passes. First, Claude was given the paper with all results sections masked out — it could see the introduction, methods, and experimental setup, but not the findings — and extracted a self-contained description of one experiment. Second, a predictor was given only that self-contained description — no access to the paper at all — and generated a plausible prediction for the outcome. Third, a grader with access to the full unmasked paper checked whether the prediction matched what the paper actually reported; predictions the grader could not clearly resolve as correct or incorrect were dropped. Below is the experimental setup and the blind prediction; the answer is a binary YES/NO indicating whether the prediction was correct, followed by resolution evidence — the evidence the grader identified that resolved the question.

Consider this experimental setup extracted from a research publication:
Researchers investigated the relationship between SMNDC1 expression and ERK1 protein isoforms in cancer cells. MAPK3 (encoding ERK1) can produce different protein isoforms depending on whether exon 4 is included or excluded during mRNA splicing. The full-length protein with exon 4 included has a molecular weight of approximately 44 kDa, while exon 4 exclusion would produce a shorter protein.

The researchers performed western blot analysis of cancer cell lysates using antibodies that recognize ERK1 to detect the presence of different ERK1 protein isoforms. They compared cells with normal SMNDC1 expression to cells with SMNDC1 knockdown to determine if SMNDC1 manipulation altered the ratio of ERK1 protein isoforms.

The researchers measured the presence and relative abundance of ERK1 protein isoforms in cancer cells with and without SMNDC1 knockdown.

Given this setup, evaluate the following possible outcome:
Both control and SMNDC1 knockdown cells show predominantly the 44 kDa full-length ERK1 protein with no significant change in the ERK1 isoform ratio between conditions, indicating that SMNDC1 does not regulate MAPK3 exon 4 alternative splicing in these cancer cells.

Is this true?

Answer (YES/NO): NO